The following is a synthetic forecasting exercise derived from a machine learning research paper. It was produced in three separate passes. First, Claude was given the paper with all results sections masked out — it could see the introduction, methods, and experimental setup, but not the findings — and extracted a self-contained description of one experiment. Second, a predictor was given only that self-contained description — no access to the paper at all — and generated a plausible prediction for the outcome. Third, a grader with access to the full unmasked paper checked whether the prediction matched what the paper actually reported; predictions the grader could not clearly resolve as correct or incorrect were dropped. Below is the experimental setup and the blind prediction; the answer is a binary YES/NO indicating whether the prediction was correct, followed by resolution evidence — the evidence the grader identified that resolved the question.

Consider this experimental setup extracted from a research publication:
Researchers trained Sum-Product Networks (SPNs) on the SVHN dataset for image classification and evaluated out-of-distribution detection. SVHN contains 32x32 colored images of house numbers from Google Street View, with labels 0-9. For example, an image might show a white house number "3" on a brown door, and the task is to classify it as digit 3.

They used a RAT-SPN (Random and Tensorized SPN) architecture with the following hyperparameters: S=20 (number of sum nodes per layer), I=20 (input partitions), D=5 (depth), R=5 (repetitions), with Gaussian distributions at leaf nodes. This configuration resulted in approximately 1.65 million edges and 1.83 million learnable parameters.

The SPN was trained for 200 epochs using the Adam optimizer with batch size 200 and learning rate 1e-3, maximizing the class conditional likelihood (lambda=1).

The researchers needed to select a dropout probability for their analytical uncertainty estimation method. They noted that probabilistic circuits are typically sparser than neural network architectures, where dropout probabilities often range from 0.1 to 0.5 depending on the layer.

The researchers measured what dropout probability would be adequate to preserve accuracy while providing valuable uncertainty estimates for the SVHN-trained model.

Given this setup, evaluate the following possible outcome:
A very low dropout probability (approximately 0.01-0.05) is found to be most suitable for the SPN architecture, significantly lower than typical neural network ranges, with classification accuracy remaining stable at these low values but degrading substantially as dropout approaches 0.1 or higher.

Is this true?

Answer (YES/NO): NO